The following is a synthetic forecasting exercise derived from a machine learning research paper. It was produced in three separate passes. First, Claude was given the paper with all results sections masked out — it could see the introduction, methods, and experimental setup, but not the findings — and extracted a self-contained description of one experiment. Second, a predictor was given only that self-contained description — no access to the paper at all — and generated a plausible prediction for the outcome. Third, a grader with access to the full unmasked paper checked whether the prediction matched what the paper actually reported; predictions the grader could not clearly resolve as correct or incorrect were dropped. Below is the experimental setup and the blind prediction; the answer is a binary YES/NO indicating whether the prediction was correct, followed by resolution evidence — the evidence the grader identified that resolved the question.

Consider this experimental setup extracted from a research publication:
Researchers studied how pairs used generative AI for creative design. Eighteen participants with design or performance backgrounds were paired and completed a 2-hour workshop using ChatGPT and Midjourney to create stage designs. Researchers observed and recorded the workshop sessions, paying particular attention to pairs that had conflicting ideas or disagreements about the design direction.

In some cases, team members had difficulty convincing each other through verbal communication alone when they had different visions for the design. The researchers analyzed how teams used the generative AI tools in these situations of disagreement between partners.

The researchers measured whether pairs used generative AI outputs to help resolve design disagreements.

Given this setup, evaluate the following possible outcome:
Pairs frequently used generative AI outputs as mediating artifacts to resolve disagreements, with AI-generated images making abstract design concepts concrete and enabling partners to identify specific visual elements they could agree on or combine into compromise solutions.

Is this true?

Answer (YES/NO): YES